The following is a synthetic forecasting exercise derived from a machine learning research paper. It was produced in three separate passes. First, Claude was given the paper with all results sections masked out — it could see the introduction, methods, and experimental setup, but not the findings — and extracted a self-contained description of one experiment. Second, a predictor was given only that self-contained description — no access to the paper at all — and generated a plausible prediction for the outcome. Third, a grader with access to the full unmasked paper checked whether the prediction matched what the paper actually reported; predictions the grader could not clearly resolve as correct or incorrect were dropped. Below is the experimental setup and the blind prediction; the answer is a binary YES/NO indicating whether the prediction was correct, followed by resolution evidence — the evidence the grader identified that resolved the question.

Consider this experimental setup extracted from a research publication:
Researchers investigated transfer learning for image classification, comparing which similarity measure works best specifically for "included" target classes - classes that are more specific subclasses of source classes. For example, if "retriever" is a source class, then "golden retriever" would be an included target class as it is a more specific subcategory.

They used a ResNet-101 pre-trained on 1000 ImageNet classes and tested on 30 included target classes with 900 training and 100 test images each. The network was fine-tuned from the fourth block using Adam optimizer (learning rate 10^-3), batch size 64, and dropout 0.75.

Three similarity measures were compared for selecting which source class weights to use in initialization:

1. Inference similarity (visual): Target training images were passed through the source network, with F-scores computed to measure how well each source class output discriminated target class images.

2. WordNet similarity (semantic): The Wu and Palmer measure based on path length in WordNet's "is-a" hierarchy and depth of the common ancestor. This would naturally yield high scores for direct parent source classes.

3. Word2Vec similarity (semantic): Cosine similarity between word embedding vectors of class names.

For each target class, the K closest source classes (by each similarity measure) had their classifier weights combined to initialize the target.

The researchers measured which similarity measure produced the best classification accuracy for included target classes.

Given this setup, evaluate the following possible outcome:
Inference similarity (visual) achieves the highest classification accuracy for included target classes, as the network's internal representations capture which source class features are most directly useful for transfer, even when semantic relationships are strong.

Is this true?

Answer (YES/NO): YES